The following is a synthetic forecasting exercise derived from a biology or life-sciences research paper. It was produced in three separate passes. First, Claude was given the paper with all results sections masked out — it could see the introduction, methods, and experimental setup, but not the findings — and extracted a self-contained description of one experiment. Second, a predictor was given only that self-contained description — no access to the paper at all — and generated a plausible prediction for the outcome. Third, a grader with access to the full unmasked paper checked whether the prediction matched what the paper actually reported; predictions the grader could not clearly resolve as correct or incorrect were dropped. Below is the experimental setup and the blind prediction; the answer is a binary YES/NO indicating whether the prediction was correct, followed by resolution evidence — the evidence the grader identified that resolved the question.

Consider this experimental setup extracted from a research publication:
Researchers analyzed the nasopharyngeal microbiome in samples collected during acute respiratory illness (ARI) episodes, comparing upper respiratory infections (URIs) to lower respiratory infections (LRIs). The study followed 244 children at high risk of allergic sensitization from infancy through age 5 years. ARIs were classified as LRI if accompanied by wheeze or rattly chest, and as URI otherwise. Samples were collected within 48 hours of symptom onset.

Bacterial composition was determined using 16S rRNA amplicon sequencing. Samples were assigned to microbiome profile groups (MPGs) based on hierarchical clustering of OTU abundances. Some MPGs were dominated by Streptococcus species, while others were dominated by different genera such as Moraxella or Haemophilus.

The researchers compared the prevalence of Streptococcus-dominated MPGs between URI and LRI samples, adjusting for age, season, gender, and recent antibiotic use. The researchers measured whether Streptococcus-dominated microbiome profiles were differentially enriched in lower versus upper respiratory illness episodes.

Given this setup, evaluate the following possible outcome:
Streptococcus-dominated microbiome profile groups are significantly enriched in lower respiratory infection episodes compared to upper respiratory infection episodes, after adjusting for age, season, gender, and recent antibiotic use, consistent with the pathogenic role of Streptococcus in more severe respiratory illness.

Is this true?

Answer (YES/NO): YES